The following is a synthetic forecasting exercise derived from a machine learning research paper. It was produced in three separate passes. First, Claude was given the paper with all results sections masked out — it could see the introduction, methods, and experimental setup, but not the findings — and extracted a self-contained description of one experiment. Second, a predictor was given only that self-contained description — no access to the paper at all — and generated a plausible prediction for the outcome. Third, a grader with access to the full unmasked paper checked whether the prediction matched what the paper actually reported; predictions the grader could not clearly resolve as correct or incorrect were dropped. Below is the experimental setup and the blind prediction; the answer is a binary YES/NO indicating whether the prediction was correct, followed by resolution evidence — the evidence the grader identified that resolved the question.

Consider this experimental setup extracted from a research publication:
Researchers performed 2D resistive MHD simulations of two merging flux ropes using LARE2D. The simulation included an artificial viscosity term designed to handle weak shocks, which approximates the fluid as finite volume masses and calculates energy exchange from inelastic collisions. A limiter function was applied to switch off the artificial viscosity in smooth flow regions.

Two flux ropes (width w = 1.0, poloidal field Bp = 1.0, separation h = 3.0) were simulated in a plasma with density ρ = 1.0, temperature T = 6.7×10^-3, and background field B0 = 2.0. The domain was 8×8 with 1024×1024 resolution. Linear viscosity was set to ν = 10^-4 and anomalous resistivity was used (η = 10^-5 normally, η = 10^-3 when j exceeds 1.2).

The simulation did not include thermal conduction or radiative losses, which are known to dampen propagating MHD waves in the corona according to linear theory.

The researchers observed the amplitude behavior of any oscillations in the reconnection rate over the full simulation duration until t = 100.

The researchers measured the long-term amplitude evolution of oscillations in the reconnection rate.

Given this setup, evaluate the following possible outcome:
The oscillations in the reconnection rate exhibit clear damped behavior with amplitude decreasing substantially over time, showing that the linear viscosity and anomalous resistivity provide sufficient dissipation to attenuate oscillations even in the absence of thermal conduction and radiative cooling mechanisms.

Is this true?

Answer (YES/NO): NO